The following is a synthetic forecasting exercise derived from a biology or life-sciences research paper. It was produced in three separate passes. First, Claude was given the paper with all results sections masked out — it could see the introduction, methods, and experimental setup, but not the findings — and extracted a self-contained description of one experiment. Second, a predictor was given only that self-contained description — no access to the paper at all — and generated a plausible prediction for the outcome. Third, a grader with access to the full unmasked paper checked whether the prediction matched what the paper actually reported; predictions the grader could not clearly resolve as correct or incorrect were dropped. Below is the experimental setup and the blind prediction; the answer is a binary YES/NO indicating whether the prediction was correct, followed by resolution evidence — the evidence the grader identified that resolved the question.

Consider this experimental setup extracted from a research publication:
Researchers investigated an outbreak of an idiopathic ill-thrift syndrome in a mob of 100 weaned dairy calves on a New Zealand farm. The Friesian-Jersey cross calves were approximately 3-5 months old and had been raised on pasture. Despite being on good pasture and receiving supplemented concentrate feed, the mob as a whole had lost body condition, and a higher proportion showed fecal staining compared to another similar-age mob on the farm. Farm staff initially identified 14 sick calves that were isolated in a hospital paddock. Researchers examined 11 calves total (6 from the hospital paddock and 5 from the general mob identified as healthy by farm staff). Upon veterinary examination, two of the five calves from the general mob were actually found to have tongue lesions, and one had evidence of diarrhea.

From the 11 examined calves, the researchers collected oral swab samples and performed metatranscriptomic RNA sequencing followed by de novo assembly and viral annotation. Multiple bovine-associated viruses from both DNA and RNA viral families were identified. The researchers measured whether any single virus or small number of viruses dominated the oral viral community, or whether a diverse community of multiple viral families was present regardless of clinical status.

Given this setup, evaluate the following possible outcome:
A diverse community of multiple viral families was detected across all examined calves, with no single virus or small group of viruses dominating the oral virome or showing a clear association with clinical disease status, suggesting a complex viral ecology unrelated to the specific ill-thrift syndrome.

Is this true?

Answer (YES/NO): NO